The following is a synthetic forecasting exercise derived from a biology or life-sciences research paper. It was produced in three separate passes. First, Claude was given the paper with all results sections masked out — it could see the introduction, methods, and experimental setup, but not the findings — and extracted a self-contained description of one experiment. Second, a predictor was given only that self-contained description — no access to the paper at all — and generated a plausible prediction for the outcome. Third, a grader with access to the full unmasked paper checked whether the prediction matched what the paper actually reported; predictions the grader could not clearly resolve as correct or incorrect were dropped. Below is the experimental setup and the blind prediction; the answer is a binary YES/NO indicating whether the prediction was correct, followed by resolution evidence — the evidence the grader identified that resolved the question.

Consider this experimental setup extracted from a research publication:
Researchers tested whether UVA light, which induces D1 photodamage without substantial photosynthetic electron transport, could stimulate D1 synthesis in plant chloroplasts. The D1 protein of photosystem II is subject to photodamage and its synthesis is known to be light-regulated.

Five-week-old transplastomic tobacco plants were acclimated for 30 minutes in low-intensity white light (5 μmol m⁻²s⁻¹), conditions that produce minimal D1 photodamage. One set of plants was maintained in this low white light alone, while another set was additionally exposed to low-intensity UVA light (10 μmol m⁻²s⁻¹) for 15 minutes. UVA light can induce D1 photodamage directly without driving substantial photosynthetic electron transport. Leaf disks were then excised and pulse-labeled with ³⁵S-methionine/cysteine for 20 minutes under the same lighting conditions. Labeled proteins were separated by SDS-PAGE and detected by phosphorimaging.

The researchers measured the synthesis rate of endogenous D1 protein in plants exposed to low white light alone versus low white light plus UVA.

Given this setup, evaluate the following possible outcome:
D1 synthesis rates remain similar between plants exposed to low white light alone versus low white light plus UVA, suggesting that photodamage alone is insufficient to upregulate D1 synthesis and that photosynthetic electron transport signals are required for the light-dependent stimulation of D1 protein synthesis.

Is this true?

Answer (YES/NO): NO